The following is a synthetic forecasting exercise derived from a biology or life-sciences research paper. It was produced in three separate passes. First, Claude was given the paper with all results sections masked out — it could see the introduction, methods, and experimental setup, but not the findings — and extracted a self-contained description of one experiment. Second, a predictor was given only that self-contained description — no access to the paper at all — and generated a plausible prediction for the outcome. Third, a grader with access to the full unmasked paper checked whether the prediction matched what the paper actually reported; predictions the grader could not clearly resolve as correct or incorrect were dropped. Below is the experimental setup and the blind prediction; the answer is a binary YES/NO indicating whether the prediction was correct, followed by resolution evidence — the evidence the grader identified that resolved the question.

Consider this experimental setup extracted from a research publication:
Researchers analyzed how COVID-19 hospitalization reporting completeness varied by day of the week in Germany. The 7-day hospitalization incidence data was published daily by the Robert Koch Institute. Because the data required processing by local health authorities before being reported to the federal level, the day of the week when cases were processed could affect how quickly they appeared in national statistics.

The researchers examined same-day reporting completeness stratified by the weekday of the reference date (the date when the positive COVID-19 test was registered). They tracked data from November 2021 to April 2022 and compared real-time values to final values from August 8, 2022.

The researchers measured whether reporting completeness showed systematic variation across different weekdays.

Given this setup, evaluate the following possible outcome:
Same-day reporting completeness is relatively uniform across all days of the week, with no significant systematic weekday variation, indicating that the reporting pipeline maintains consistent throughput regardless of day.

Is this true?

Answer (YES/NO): NO